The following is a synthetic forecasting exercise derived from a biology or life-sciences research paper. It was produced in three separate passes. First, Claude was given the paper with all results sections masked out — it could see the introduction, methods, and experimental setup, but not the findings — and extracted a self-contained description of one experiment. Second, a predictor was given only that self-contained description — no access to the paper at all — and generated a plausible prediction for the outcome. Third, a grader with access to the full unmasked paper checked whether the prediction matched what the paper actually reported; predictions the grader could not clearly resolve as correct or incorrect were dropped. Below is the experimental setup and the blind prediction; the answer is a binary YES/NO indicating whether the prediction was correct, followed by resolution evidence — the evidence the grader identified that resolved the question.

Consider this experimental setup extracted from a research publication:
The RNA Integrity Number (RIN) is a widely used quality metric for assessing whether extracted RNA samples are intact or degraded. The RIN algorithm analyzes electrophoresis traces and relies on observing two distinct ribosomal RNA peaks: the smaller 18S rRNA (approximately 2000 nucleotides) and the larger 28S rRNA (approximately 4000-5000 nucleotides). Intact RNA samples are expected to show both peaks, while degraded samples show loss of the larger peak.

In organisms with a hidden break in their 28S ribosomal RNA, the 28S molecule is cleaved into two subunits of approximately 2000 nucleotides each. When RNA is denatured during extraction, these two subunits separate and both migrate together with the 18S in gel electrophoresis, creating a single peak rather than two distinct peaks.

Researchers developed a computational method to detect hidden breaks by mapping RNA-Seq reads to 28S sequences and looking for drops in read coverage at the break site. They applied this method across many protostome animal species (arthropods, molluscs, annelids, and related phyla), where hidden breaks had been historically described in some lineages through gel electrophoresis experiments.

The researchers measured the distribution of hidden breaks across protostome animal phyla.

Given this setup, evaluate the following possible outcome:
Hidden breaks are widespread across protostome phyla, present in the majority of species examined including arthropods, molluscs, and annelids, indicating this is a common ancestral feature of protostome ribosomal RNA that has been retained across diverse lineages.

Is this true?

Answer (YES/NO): YES